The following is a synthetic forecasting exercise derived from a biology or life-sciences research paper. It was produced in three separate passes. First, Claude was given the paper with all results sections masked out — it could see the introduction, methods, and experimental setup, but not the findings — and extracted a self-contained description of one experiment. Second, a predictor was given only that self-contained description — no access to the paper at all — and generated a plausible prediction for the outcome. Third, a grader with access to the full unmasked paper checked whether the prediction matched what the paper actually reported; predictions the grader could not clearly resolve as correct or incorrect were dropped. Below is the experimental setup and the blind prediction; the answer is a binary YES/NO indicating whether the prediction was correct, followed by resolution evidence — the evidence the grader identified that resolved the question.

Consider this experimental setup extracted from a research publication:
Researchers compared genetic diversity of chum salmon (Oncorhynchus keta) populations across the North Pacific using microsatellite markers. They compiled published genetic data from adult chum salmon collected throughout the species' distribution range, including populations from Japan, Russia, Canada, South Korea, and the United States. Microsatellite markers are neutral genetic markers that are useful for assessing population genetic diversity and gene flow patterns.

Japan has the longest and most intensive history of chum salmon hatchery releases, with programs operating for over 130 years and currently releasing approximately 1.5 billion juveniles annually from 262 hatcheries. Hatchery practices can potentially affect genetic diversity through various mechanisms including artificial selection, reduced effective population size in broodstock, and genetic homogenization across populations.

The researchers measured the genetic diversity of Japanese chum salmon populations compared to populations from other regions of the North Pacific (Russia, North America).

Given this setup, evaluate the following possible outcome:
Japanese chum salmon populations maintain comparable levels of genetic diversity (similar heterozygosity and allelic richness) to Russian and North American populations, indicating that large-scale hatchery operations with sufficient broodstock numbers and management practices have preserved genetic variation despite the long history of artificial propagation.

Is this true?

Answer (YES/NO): NO